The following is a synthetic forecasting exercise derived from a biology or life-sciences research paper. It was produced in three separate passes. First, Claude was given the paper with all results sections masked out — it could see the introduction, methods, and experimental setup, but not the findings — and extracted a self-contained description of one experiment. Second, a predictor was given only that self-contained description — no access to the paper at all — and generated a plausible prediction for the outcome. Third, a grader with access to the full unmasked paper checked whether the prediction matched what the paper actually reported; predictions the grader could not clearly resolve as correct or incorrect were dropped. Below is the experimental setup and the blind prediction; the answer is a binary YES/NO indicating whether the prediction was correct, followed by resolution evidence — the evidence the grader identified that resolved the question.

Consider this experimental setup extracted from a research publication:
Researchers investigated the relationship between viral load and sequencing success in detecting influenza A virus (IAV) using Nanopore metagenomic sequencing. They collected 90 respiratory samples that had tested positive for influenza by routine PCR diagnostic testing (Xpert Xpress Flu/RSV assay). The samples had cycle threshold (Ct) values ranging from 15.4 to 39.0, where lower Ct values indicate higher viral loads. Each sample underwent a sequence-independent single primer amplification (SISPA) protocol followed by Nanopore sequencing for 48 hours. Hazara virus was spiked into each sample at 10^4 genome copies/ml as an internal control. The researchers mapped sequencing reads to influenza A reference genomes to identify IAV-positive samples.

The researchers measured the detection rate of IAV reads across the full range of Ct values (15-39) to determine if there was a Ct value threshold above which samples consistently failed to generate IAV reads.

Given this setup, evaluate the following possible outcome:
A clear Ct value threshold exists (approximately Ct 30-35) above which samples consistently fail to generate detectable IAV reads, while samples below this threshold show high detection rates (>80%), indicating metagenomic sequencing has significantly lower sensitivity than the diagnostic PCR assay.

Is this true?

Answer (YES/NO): NO